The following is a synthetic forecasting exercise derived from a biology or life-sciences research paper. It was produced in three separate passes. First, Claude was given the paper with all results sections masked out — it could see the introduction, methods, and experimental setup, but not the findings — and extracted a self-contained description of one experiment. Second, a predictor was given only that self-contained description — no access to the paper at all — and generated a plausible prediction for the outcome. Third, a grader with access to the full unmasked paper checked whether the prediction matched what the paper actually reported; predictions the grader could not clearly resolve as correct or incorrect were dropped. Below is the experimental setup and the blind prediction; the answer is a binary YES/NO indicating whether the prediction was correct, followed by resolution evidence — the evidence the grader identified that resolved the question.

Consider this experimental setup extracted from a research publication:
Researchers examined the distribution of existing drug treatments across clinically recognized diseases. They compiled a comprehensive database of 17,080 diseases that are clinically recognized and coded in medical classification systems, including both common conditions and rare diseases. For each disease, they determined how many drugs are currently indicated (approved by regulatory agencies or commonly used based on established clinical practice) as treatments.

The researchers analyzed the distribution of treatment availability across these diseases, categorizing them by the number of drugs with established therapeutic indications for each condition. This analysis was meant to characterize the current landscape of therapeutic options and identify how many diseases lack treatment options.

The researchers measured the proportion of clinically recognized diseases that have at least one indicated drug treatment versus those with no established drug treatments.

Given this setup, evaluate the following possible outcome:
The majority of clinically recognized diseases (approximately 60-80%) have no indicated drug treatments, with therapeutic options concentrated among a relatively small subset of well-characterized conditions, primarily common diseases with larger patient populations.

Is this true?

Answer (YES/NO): NO